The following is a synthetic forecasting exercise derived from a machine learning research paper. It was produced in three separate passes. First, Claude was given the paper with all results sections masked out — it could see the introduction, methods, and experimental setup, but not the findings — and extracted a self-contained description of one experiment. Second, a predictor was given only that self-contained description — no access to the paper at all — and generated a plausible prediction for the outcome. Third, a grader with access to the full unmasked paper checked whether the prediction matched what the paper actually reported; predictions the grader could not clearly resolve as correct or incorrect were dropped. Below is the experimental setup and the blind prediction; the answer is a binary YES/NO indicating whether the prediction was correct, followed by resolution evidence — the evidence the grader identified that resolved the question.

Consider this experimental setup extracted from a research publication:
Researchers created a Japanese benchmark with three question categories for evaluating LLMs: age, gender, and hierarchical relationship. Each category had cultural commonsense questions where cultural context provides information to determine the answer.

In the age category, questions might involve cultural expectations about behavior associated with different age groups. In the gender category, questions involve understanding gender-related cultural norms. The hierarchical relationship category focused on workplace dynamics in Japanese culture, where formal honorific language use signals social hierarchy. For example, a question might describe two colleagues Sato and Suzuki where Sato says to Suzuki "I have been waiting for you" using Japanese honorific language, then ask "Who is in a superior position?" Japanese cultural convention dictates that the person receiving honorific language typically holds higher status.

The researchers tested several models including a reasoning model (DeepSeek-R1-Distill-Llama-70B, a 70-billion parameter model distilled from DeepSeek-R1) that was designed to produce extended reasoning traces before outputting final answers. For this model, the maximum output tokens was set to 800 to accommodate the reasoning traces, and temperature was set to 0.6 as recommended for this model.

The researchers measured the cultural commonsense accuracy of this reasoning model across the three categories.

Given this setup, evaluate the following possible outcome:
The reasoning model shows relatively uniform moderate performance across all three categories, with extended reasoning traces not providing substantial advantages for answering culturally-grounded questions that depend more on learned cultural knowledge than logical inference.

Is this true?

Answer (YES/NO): NO